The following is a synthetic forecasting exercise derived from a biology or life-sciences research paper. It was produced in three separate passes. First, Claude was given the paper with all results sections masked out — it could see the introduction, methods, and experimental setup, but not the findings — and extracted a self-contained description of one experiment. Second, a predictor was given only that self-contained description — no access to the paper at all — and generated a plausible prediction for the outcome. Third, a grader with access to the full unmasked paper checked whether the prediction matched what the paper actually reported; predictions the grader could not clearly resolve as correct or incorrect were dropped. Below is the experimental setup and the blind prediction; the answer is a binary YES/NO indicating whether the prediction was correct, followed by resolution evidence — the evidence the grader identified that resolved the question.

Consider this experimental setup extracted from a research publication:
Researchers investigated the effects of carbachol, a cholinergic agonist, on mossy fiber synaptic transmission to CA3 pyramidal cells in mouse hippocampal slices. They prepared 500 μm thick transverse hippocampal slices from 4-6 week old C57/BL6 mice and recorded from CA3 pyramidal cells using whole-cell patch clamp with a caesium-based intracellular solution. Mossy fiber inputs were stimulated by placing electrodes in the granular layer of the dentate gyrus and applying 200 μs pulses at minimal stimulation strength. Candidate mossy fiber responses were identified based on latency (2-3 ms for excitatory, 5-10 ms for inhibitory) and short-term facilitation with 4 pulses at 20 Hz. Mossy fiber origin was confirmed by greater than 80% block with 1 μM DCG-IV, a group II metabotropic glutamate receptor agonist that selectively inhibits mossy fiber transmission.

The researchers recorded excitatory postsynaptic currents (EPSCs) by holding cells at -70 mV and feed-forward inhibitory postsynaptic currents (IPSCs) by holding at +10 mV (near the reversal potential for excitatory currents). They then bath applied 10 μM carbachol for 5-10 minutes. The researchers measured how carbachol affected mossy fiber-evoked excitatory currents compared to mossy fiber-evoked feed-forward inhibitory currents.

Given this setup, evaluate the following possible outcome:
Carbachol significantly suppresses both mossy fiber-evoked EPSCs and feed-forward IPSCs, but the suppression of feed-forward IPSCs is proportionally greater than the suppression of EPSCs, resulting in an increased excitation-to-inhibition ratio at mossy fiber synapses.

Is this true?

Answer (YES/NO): YES